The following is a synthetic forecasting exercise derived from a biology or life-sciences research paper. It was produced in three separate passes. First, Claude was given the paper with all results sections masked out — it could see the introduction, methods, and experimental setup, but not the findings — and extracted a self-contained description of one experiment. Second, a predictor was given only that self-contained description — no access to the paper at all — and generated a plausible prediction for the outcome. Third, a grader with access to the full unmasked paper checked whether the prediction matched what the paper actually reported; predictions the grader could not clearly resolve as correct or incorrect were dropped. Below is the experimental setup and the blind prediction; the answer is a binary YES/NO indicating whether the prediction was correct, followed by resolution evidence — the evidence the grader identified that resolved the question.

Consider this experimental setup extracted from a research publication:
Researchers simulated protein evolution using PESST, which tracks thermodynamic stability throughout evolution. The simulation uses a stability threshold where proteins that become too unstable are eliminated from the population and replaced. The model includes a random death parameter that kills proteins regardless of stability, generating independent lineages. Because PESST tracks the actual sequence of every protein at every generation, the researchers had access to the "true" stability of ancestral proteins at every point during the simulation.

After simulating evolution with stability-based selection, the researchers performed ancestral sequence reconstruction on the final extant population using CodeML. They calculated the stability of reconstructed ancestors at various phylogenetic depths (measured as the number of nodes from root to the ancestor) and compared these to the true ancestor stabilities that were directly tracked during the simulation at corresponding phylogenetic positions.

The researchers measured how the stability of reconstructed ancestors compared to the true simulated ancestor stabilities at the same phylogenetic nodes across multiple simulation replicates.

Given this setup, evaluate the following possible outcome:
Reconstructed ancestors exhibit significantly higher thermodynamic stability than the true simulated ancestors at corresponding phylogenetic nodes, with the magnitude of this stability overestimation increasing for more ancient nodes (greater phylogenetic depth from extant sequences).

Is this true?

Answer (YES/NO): YES